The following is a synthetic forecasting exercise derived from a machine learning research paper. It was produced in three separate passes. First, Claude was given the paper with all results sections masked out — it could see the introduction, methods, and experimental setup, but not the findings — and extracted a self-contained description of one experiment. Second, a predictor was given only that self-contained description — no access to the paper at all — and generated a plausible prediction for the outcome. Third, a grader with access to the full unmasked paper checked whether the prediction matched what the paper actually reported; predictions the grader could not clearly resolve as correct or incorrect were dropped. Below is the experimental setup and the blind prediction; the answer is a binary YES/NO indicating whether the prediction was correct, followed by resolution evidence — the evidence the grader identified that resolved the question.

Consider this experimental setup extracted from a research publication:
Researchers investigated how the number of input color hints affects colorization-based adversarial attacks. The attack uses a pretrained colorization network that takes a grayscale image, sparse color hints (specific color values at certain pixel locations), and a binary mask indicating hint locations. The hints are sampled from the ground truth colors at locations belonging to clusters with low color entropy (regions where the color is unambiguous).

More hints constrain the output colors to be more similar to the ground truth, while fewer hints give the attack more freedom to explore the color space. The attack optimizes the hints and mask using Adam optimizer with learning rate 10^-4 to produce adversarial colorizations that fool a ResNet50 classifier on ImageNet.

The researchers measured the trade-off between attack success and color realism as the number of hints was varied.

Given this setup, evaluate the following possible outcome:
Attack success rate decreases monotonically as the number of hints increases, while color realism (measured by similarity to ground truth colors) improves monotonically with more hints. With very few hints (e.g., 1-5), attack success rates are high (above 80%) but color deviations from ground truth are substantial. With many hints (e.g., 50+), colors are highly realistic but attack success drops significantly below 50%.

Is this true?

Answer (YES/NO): NO